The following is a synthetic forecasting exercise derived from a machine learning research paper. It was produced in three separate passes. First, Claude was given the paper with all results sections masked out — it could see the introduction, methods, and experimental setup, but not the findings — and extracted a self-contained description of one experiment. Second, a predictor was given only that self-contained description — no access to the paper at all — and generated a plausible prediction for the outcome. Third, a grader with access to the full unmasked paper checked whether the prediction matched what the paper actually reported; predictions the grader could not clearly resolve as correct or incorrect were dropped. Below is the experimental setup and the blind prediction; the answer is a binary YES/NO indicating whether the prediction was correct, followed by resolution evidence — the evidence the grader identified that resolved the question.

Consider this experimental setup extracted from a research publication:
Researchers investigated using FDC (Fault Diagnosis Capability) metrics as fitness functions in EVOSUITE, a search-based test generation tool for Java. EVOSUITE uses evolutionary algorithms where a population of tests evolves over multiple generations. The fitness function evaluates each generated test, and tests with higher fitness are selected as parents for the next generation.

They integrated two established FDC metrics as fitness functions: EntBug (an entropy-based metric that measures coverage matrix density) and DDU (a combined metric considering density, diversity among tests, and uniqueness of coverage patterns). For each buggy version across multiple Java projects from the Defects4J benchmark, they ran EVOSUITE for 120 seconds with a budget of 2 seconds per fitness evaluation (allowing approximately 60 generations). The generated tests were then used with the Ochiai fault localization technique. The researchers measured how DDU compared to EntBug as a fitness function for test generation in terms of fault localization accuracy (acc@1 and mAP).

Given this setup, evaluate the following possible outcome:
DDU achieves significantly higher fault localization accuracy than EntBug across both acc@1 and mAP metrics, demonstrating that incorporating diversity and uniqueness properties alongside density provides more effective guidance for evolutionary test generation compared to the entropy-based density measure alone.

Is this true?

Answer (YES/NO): NO